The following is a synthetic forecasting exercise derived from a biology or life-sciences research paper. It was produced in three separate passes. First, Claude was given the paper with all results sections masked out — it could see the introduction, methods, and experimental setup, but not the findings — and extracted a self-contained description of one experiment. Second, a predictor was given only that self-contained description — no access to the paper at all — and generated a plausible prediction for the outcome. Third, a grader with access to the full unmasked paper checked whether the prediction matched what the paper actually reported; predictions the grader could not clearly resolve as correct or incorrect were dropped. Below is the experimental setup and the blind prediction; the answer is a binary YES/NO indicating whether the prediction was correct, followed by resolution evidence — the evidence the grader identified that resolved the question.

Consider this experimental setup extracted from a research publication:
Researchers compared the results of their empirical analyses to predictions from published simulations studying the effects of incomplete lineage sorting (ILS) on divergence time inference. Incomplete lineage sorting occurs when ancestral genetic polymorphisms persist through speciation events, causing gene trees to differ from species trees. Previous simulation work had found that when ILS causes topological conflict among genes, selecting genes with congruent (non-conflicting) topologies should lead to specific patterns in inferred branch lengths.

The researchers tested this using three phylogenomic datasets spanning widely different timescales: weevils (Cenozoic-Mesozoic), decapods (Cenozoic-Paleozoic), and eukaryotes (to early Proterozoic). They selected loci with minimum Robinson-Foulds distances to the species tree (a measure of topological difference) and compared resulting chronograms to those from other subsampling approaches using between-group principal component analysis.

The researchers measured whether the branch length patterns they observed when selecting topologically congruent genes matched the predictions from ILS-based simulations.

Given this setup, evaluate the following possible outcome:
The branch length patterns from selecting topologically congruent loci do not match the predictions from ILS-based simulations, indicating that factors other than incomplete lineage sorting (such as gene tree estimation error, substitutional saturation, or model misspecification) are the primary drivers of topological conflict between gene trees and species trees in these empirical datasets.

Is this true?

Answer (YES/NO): YES